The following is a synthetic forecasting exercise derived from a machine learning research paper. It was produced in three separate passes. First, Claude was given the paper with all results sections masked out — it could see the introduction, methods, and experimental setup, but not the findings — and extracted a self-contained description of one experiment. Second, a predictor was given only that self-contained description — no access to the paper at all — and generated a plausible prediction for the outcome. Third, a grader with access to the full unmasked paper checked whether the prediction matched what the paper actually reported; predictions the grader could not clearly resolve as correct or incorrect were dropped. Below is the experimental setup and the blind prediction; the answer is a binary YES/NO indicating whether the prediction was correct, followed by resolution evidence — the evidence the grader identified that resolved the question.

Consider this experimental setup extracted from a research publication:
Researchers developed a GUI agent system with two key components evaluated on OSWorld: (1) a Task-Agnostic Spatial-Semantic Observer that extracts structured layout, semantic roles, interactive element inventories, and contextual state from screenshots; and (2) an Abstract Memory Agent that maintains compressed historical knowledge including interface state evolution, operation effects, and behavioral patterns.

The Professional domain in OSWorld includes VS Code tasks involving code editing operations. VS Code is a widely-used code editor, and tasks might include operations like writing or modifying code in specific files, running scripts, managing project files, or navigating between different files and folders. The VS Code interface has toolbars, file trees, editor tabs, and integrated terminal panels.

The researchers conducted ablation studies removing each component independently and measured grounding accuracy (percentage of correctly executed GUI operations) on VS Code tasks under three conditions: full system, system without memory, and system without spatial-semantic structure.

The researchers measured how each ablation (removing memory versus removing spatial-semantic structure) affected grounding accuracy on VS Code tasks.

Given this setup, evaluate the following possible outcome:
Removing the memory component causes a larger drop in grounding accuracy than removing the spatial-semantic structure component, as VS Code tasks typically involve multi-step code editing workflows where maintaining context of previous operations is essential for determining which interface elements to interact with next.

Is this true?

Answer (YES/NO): YES